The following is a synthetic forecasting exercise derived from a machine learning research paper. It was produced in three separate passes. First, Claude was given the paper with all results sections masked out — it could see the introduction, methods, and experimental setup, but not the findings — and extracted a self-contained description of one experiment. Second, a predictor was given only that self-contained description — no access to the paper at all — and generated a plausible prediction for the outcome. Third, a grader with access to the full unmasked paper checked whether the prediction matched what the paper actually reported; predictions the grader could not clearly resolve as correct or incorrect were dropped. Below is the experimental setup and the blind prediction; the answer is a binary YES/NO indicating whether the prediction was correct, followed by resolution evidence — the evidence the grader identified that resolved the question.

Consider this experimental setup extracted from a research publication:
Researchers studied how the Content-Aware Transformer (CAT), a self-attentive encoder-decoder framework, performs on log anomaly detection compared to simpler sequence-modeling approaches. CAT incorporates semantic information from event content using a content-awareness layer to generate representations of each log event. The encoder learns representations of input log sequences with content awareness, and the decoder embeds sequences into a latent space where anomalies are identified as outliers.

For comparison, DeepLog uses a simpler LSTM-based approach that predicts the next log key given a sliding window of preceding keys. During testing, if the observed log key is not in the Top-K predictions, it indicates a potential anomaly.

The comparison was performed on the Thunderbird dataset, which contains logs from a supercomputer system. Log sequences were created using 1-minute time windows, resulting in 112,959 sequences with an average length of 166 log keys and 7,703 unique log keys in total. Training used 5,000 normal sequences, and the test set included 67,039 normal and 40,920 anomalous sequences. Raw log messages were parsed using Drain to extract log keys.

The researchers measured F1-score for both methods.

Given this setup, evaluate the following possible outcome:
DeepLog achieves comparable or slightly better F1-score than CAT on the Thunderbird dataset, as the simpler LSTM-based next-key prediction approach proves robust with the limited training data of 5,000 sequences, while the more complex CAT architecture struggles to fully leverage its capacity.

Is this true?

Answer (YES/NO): NO